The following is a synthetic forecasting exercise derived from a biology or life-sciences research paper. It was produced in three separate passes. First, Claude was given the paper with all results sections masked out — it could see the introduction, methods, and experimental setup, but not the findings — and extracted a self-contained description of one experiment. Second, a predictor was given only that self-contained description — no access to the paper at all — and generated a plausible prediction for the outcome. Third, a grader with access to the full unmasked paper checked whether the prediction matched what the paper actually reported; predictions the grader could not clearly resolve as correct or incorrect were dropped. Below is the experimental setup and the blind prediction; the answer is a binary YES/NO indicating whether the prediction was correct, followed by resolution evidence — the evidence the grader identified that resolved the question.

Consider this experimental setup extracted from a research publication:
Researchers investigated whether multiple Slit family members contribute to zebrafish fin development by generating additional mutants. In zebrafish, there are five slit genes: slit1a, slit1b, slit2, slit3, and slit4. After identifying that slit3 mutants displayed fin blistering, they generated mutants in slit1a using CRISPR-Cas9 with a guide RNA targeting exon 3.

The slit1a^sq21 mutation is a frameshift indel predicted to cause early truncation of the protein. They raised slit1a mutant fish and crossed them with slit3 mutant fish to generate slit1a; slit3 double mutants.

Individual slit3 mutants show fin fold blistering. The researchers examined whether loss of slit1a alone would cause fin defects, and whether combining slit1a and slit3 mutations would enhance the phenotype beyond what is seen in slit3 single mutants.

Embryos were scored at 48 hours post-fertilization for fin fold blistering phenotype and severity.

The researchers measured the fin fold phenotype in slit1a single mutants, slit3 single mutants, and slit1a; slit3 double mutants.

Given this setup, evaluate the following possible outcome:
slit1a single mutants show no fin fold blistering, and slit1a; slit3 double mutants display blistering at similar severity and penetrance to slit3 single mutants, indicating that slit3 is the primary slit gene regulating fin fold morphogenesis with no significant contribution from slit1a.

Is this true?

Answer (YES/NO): NO